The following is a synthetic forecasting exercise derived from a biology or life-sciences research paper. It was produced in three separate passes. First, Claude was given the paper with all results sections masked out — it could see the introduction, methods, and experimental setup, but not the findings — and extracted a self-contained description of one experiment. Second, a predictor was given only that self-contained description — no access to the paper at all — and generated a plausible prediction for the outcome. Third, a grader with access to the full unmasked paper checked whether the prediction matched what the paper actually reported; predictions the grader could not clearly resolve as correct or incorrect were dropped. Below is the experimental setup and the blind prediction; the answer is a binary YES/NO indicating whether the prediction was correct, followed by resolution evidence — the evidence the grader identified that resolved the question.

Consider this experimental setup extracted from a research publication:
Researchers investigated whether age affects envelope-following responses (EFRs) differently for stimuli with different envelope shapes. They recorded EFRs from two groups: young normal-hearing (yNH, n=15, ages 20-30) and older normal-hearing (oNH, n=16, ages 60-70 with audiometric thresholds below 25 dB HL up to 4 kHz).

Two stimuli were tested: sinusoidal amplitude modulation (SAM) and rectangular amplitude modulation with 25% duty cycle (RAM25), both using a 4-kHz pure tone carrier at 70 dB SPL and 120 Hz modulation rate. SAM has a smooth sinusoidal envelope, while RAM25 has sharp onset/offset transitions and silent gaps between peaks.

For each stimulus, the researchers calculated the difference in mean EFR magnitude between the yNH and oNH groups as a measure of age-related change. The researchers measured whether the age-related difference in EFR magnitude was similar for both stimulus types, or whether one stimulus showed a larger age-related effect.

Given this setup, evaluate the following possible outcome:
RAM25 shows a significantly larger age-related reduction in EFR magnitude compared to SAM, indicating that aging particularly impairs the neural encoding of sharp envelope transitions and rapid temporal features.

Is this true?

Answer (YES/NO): YES